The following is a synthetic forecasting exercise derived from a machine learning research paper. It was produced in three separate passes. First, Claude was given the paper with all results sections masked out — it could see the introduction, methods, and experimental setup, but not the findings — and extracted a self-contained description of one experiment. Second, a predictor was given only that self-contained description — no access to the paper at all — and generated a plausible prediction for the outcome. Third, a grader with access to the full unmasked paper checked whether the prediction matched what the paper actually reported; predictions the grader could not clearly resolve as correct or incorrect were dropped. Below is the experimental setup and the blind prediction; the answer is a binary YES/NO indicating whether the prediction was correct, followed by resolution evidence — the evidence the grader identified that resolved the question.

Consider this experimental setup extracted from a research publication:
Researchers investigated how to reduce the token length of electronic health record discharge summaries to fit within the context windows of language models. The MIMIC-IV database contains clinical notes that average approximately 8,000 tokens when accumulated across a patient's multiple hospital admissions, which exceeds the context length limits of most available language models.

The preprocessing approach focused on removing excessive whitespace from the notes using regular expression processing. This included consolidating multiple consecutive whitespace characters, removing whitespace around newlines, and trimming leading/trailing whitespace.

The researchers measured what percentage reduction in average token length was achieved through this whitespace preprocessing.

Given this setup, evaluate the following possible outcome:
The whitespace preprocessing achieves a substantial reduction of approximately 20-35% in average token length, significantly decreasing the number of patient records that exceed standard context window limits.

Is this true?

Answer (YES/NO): NO